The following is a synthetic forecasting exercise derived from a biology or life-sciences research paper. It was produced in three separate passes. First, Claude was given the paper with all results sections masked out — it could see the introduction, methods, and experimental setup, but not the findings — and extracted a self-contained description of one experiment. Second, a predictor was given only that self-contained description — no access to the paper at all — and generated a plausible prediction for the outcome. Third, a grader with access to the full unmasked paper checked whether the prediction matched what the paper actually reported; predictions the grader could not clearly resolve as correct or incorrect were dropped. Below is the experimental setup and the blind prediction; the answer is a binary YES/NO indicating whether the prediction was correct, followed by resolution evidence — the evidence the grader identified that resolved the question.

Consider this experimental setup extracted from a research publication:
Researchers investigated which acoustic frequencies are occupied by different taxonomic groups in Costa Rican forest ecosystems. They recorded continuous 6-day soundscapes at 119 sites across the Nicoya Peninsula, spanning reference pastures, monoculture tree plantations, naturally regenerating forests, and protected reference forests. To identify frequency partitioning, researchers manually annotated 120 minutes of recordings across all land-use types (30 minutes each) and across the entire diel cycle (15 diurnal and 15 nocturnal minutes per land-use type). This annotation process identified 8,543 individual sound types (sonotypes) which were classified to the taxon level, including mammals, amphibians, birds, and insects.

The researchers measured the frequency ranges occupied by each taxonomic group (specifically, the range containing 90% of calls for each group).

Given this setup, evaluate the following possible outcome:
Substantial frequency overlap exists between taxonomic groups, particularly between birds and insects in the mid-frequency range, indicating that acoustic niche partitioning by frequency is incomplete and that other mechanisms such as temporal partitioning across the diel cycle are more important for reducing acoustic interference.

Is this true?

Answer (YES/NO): NO